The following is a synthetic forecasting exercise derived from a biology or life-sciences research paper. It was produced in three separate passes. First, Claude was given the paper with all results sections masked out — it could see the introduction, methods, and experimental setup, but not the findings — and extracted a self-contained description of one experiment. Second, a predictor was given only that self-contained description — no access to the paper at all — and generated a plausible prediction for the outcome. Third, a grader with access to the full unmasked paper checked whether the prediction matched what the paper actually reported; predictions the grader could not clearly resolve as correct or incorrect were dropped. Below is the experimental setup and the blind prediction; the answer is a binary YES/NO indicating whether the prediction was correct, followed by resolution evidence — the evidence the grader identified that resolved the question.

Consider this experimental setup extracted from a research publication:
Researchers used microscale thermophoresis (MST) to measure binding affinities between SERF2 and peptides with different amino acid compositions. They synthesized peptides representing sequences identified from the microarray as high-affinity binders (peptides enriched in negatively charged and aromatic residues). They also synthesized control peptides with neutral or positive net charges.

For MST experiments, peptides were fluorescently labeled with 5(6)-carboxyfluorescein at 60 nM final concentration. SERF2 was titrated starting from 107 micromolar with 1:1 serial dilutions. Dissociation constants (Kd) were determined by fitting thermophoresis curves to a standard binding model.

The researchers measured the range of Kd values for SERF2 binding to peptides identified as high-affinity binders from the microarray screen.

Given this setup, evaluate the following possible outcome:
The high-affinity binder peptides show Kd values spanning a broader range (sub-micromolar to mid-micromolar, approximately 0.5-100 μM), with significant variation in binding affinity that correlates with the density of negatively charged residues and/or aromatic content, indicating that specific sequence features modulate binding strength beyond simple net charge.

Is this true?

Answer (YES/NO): NO